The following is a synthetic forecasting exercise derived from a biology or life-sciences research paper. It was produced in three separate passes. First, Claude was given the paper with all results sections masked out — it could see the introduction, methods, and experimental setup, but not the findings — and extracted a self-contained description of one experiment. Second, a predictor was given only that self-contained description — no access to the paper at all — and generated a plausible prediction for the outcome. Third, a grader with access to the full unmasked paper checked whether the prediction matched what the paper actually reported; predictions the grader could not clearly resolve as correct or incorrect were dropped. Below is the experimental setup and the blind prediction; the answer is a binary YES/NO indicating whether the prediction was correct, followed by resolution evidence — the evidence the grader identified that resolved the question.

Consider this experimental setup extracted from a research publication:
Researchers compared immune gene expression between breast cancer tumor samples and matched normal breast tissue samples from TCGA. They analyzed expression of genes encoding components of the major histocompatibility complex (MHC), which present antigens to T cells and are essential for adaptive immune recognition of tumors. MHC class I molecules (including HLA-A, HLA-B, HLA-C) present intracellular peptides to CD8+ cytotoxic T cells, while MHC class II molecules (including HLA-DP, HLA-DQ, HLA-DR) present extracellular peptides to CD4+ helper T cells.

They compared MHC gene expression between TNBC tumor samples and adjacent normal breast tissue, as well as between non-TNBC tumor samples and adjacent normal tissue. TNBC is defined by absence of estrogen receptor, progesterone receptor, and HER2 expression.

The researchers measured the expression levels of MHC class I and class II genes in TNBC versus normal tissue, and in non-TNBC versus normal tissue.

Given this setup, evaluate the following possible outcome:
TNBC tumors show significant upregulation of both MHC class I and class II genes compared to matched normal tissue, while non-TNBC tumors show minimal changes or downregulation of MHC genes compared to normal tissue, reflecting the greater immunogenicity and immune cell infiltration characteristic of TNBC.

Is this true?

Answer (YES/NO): NO